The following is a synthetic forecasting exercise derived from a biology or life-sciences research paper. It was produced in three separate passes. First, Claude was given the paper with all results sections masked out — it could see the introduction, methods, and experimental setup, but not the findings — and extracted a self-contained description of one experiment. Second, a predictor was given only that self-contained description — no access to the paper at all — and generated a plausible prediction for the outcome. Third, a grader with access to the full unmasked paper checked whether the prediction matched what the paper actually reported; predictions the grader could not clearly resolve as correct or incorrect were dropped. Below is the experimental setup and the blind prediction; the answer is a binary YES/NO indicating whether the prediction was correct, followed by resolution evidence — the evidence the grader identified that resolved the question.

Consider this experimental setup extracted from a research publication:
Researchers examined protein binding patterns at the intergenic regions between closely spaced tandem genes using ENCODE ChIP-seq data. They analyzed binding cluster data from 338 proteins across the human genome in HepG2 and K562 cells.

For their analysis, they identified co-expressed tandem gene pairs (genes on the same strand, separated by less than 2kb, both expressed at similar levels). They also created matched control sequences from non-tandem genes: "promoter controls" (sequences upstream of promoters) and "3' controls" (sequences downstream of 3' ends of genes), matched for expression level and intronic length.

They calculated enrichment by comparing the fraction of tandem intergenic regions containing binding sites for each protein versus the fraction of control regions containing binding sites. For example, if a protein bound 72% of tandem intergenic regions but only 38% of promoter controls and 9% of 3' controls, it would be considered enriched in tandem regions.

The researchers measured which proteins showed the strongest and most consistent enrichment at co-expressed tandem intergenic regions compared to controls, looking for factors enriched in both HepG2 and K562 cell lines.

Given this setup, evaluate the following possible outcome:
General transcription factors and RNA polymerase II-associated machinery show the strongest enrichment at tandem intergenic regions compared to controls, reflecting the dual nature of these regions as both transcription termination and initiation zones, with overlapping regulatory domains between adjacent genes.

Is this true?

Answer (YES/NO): NO